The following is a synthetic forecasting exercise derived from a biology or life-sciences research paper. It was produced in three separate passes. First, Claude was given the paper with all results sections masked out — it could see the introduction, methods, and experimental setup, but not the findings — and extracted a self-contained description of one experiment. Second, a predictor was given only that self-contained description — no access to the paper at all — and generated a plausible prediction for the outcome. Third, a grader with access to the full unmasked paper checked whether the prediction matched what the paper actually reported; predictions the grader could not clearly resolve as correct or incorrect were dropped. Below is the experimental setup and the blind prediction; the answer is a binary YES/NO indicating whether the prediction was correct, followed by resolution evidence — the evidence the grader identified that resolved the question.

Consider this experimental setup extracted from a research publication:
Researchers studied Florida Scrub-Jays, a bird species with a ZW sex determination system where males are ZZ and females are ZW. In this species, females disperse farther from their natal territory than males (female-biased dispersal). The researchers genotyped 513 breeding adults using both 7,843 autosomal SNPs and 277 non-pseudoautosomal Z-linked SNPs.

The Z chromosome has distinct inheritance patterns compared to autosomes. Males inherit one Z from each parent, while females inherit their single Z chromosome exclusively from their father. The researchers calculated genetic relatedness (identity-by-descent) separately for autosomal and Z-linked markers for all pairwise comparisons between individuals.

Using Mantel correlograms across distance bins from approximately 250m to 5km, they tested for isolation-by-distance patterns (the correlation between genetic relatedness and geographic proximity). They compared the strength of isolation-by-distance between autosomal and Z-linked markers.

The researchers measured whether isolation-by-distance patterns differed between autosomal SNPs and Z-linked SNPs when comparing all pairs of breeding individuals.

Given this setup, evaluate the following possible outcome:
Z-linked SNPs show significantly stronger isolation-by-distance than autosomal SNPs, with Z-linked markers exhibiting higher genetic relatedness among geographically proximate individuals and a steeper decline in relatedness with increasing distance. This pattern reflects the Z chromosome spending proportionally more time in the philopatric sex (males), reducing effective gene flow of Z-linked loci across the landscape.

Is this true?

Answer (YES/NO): NO